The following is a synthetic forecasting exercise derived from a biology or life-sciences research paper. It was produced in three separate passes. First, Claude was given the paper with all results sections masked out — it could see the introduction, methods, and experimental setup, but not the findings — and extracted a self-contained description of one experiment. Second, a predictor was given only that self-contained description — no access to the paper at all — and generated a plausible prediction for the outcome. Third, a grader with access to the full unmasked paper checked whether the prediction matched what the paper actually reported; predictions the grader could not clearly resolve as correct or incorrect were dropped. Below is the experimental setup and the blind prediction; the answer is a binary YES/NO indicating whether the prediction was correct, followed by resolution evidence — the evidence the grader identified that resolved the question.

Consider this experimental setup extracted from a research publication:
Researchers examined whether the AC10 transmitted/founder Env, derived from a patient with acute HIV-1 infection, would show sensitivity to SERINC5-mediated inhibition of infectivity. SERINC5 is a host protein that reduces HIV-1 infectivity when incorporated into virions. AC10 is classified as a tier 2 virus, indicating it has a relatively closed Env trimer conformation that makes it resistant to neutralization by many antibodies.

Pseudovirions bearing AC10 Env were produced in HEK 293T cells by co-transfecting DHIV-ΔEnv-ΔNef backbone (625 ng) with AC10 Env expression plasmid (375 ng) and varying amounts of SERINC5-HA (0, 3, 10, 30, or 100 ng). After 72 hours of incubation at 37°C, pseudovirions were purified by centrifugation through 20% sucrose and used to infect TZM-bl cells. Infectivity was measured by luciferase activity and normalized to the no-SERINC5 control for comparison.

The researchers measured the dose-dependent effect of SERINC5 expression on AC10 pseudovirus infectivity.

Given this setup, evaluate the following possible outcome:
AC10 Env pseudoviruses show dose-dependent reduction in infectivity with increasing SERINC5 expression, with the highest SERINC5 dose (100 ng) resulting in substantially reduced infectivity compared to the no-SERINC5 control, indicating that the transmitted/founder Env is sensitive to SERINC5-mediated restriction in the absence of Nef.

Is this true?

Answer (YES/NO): NO